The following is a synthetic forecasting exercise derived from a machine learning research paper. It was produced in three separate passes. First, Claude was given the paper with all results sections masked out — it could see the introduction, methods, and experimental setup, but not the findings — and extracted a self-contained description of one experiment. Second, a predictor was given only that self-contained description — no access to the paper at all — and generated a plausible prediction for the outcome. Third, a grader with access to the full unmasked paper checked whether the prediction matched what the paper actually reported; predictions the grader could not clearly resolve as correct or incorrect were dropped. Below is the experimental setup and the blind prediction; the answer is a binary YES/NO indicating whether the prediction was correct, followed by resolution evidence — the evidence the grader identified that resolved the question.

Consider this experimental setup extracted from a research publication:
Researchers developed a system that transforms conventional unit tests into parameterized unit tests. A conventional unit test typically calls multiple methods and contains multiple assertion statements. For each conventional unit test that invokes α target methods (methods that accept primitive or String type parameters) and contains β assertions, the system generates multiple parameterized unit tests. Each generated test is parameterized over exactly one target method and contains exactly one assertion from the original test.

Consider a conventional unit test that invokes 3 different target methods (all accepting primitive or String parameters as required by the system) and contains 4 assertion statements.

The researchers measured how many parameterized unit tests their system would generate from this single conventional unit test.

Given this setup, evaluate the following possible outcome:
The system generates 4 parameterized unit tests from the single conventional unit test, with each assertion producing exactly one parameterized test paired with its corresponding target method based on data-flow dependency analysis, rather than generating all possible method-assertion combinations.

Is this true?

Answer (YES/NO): NO